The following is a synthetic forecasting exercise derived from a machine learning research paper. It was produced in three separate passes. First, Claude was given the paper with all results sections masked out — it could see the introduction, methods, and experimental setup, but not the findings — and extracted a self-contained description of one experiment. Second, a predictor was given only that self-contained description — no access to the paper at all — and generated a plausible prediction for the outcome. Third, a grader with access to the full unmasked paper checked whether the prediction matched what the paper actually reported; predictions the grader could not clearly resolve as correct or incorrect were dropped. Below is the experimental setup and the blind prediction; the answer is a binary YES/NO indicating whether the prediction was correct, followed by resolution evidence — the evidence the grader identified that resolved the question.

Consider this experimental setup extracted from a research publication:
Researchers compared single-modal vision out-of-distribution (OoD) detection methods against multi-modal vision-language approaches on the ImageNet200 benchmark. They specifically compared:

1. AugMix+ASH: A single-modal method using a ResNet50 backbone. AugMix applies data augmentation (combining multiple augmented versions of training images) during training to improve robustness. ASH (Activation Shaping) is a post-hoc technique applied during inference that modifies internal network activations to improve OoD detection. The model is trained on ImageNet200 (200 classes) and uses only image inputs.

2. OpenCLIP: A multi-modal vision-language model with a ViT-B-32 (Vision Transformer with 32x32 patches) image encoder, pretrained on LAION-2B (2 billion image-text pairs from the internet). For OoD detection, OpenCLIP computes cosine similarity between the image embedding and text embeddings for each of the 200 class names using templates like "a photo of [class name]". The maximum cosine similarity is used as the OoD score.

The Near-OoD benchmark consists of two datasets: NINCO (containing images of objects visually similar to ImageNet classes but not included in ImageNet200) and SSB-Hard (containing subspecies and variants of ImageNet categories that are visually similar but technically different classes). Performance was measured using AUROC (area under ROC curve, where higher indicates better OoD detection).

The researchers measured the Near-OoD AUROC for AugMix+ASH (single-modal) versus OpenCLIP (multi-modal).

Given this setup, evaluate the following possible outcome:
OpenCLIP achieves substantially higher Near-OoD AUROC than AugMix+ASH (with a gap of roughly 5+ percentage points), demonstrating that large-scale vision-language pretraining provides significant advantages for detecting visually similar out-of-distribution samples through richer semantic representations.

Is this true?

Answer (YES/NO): NO